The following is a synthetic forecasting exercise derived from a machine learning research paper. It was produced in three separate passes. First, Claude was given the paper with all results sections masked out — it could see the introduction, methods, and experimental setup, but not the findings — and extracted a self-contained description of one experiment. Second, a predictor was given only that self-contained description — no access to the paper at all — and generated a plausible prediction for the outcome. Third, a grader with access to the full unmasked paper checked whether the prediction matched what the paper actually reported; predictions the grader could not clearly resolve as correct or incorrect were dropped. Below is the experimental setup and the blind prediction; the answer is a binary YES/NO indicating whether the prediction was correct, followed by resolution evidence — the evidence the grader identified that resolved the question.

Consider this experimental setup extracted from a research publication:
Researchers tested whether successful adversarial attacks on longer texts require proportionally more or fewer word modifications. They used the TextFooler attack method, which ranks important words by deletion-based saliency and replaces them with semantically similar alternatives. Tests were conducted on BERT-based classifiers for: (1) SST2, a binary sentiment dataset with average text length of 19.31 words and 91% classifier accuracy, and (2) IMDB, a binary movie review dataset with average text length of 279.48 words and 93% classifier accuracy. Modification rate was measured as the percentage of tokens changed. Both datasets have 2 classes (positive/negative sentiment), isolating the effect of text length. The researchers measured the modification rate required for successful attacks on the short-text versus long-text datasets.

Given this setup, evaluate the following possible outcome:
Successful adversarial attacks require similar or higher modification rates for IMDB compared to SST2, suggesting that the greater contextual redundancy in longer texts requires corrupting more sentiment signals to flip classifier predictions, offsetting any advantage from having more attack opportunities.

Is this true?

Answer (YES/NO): NO